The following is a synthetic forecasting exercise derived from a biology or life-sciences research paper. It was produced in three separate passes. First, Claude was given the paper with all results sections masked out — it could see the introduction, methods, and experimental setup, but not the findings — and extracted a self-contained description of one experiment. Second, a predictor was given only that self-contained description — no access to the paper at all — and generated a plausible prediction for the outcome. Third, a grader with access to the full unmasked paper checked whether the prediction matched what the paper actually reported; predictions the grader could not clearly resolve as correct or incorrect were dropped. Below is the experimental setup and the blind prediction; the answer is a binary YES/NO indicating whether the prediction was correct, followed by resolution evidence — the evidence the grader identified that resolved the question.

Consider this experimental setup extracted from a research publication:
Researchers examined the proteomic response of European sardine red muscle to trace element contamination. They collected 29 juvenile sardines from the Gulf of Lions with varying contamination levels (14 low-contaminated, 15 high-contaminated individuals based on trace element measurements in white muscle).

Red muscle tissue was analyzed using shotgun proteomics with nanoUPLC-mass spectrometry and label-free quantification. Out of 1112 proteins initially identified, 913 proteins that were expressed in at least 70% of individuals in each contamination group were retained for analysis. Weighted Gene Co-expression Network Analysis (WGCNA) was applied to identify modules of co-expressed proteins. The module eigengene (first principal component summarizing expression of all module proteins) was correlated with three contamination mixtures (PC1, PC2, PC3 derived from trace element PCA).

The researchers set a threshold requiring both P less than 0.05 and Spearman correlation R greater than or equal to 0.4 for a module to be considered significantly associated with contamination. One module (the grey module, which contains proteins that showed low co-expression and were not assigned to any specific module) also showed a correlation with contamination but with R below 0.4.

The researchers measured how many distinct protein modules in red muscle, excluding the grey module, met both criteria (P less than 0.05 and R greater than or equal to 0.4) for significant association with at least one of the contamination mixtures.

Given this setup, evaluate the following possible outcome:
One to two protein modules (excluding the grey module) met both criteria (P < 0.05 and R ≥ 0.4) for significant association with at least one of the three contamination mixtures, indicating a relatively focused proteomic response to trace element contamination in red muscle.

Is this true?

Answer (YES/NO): YES